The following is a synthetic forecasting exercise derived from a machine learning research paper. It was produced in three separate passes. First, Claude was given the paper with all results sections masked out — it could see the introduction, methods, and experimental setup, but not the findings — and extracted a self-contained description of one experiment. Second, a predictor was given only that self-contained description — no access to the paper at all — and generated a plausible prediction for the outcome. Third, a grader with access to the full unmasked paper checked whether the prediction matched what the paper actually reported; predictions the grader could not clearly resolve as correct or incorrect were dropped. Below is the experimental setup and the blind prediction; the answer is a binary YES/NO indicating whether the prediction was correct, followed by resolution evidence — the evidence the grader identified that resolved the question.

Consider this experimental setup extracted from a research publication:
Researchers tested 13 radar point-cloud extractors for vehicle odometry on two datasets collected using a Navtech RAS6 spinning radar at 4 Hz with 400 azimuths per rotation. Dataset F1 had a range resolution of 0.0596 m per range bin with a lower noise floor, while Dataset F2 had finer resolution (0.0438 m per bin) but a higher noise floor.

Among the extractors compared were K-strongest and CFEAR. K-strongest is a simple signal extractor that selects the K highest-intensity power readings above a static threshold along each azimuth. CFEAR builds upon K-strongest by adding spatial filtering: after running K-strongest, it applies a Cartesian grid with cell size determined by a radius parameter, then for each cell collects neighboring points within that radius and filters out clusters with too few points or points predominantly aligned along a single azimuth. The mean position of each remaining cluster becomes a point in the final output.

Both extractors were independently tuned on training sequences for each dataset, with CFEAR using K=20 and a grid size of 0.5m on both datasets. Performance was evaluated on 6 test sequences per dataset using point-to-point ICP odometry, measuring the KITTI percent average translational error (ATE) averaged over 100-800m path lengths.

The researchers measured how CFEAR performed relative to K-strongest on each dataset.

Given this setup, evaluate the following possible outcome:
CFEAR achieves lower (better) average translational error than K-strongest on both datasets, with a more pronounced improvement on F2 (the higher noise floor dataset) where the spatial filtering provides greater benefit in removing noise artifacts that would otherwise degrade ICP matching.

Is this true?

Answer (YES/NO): NO